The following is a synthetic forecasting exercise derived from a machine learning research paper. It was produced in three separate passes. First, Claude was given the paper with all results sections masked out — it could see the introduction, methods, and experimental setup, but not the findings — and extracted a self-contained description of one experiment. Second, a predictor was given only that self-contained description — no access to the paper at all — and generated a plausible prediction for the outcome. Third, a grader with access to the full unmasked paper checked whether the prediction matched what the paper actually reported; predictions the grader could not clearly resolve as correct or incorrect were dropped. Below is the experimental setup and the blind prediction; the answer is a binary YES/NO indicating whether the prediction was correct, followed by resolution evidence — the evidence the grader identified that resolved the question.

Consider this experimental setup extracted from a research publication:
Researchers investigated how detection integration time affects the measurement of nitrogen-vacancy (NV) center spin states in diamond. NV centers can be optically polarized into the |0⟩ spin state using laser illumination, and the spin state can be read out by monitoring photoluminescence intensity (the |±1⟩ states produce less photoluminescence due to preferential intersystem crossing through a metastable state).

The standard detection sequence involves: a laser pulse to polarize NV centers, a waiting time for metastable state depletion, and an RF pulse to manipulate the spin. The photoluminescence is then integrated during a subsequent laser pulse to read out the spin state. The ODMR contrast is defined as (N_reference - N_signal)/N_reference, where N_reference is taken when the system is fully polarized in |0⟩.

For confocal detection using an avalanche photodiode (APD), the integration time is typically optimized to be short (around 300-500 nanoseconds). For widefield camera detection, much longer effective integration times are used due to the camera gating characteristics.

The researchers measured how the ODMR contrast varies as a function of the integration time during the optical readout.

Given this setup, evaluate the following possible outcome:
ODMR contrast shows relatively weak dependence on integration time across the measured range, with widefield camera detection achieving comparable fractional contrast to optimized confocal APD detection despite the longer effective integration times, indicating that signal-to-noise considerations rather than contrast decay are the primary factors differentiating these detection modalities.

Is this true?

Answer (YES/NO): NO